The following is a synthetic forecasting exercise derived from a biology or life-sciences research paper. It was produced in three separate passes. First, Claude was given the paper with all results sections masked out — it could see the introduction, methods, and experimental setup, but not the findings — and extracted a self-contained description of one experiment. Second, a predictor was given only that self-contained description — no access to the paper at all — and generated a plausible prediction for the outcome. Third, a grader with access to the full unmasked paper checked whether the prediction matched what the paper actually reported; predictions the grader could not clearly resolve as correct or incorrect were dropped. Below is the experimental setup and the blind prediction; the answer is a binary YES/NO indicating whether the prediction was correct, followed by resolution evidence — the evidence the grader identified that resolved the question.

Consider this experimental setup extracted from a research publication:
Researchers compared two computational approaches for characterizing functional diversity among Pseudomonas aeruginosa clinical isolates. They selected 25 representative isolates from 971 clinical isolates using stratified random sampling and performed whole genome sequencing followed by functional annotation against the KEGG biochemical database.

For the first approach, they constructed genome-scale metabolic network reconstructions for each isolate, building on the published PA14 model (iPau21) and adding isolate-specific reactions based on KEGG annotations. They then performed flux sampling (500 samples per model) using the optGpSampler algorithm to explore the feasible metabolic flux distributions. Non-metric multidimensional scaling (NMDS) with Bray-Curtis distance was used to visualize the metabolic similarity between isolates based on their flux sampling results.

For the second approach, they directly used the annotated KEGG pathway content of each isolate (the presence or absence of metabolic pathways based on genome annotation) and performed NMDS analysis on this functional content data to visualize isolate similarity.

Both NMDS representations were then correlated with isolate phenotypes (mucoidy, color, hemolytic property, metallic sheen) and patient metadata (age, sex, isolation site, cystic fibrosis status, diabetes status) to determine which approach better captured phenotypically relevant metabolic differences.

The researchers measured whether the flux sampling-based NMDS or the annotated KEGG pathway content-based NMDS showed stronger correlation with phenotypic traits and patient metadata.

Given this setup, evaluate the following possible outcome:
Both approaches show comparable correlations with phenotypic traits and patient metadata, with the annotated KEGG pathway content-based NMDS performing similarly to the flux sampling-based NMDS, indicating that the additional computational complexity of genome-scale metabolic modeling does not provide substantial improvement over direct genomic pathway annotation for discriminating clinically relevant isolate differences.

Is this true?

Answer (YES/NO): YES